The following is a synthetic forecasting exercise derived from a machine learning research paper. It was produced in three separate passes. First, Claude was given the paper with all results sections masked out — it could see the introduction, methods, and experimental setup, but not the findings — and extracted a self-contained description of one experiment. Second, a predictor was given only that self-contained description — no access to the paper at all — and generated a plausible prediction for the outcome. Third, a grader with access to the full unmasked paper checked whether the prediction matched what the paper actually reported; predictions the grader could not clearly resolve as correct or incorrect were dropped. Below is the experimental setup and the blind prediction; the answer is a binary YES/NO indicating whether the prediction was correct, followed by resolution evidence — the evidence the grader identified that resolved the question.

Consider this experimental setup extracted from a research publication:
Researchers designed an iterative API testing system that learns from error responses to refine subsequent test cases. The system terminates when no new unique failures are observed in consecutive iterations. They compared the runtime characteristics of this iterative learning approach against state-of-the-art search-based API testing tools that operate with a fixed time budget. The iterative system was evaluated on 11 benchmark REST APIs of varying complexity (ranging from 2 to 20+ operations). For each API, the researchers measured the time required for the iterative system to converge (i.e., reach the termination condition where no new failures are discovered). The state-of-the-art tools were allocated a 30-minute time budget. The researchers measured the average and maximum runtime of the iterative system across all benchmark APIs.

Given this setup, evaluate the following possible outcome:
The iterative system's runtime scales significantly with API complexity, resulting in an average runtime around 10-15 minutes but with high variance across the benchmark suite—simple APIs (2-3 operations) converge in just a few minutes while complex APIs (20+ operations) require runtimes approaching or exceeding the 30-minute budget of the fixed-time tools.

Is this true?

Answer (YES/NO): NO